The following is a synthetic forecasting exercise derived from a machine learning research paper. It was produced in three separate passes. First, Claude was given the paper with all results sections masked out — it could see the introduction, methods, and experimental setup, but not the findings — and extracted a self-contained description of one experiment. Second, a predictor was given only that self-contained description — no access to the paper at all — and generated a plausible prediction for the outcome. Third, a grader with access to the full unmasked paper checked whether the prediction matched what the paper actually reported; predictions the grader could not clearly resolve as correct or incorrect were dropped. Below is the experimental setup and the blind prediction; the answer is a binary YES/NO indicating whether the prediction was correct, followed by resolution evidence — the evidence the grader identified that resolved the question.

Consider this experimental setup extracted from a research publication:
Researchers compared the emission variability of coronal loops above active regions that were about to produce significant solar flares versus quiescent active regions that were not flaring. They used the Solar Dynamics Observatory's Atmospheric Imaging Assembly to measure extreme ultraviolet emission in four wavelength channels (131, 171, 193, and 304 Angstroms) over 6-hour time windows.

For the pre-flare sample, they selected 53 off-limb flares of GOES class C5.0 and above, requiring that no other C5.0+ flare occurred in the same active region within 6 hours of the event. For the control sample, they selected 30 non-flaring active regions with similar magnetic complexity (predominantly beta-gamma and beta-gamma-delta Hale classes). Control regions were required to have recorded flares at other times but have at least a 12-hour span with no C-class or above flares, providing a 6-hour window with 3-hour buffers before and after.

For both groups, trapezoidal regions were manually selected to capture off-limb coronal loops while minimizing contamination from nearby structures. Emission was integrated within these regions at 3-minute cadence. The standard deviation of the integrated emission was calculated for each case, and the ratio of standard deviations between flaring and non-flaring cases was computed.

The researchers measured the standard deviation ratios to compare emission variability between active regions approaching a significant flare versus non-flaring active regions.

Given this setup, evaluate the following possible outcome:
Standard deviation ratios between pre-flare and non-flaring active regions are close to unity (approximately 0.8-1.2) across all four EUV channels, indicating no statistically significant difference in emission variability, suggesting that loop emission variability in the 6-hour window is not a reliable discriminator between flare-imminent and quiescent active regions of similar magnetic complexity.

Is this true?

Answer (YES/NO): NO